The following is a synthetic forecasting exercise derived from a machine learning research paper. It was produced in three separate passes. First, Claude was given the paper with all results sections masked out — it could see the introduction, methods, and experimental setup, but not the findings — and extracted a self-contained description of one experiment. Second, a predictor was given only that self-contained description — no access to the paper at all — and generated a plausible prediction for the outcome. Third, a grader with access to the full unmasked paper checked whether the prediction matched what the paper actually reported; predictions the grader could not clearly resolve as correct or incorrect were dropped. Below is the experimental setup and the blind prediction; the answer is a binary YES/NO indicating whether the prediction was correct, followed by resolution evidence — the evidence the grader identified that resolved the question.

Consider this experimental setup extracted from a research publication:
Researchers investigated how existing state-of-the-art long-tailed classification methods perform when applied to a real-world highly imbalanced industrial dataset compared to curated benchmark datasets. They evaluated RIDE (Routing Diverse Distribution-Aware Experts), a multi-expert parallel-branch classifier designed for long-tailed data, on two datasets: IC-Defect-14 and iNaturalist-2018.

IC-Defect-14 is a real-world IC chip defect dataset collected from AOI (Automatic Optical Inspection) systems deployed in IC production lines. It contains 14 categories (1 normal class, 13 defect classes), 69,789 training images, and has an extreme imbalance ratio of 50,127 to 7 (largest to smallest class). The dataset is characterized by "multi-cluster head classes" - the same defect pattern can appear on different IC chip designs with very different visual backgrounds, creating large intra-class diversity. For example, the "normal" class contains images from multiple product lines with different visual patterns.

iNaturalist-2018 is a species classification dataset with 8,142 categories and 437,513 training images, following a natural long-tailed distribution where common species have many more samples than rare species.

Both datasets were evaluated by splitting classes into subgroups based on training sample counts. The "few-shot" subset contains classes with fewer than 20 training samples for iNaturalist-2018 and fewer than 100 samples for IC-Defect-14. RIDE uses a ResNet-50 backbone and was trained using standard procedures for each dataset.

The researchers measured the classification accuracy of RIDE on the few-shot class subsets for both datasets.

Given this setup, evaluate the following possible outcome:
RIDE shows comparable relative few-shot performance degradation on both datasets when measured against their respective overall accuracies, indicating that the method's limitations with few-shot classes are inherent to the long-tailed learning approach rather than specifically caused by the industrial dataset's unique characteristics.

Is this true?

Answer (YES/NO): NO